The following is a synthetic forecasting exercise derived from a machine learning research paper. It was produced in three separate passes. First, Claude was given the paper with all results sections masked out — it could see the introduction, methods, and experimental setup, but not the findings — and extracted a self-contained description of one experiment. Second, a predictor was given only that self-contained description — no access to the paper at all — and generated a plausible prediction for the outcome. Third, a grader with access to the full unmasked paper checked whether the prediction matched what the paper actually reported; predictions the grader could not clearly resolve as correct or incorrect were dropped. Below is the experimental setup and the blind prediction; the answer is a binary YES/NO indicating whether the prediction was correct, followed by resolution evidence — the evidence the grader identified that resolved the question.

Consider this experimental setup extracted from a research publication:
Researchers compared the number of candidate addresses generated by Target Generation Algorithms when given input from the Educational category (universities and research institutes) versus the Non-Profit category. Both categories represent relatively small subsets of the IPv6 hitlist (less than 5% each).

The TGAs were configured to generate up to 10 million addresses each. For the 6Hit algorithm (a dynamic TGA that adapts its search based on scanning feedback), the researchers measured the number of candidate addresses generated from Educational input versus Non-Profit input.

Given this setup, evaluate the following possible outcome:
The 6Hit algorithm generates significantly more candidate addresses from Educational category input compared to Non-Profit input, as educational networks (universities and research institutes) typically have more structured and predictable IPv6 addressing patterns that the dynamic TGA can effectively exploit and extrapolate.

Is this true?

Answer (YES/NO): YES